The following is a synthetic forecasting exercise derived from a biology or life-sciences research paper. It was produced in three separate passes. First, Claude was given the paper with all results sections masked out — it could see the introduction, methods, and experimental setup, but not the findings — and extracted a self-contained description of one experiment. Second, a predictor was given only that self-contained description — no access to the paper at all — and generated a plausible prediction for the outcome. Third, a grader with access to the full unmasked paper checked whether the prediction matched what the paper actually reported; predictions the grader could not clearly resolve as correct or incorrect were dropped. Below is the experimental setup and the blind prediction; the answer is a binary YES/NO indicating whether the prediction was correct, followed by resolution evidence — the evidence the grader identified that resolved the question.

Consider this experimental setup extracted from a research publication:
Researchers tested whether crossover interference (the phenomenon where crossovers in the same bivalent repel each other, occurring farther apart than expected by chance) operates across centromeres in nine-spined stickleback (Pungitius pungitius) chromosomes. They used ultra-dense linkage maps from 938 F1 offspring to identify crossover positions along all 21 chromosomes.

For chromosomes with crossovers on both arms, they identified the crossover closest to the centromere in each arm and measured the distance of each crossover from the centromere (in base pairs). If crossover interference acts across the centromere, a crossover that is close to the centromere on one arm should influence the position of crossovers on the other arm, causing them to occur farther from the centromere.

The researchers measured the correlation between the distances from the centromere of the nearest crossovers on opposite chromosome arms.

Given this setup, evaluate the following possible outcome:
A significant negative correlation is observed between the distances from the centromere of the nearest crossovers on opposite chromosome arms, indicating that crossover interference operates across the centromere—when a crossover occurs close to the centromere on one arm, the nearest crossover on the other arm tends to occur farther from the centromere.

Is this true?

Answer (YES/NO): NO